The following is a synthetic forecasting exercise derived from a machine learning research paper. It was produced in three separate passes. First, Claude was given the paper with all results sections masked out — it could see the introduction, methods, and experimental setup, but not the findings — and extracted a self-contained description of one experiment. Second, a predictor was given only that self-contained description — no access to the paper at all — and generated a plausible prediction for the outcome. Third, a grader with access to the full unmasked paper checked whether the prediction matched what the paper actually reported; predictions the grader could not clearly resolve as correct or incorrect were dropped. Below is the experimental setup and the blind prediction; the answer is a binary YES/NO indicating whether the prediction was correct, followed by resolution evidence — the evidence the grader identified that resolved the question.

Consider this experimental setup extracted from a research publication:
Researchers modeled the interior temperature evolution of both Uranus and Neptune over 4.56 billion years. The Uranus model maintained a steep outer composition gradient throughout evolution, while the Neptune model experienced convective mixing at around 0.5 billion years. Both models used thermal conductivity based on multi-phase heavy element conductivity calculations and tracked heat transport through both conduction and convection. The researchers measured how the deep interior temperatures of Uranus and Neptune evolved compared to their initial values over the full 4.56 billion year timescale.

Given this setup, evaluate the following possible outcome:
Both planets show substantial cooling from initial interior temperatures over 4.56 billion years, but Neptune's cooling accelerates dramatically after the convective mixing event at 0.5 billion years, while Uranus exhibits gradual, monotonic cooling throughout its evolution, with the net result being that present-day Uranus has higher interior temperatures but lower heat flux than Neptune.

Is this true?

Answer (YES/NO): NO